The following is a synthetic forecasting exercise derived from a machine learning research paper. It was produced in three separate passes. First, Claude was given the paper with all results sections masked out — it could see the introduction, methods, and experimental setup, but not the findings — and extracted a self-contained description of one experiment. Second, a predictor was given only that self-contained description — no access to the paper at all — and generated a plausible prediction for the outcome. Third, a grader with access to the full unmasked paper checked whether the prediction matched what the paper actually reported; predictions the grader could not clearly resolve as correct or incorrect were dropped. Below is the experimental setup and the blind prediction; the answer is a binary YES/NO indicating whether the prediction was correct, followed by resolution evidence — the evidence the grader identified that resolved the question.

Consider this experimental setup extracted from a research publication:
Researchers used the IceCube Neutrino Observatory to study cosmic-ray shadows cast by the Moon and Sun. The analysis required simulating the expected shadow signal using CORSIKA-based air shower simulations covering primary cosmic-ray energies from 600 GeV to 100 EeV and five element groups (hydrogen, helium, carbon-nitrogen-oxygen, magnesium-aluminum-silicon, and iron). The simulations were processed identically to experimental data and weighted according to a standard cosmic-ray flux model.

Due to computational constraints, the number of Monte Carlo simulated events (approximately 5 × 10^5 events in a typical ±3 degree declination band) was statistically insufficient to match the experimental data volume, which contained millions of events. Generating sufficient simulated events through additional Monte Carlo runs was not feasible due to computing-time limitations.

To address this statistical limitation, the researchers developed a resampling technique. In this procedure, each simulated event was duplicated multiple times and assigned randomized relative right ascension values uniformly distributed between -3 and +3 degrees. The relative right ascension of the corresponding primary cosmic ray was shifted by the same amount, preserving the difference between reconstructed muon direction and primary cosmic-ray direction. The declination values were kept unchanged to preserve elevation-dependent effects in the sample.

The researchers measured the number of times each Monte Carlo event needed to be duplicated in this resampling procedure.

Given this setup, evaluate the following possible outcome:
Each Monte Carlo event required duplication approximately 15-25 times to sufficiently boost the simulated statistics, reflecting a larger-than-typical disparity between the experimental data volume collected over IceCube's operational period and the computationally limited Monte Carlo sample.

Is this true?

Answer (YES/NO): NO